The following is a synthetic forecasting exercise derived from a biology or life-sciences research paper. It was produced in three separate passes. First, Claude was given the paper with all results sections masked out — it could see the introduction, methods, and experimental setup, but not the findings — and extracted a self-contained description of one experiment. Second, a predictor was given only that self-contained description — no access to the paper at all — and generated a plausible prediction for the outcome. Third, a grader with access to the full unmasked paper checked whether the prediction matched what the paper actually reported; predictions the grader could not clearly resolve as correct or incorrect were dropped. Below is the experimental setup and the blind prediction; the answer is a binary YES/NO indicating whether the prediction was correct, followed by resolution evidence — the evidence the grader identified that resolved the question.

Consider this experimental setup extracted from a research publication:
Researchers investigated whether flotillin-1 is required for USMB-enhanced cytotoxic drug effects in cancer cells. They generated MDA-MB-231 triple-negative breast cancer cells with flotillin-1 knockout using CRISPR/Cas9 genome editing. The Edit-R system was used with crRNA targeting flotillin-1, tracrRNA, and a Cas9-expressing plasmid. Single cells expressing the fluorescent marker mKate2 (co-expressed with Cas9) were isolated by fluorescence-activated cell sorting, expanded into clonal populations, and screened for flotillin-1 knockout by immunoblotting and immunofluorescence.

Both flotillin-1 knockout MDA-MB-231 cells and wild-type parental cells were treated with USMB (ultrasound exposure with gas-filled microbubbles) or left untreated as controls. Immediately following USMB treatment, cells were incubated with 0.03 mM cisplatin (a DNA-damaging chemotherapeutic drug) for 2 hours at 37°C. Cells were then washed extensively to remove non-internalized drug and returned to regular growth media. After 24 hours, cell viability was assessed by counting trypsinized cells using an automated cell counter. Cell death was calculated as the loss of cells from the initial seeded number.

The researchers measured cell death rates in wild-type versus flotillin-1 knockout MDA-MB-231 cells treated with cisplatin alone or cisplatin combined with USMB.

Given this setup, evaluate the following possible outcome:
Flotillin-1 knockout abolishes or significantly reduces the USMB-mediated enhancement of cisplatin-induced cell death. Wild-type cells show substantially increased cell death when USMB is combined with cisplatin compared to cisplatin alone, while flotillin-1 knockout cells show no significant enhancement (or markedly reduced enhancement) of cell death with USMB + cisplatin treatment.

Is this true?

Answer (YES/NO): YES